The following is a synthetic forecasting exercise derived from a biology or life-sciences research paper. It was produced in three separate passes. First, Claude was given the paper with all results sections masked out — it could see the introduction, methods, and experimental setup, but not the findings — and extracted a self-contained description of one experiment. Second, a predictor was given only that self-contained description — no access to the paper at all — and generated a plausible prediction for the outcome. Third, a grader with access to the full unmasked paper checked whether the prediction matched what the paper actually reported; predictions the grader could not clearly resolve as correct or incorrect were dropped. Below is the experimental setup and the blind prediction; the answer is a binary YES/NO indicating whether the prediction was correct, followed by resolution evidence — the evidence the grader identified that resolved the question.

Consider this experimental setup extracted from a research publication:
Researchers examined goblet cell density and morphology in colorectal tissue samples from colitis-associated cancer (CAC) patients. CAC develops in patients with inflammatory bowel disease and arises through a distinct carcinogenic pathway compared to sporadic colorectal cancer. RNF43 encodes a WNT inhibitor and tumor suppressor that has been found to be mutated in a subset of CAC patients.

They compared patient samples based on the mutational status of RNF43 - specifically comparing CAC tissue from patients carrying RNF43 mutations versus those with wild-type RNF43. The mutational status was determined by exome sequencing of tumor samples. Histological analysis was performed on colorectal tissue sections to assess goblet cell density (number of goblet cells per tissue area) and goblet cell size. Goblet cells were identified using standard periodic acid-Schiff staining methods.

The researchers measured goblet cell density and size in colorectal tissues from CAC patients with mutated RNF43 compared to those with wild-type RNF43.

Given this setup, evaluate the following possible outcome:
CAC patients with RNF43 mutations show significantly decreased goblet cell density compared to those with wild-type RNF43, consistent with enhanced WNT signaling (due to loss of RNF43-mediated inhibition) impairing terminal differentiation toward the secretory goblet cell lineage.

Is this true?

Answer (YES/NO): YES